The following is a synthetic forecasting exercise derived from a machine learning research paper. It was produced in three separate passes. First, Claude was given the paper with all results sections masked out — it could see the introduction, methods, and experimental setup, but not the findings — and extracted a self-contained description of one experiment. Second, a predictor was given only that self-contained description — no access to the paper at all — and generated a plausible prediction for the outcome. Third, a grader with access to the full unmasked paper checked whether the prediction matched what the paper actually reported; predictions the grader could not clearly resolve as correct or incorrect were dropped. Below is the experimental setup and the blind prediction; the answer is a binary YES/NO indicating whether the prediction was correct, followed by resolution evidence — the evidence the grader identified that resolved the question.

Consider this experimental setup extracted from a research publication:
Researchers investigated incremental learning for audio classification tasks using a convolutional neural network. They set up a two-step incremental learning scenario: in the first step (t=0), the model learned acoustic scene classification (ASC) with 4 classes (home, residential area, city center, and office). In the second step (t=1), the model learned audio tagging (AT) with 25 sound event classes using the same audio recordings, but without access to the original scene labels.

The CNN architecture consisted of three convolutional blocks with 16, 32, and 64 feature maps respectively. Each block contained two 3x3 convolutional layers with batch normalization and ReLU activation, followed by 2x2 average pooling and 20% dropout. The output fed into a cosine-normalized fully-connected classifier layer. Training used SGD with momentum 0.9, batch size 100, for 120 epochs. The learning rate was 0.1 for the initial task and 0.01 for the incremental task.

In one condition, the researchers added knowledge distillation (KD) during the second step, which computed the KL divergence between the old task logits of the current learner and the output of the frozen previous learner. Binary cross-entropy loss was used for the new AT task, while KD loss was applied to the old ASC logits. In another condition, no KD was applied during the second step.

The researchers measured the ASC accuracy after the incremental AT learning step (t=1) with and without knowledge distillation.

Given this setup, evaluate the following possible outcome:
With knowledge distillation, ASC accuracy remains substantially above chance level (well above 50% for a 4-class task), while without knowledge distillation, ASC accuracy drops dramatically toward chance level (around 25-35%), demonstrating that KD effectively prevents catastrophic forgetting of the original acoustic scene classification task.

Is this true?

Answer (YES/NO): NO